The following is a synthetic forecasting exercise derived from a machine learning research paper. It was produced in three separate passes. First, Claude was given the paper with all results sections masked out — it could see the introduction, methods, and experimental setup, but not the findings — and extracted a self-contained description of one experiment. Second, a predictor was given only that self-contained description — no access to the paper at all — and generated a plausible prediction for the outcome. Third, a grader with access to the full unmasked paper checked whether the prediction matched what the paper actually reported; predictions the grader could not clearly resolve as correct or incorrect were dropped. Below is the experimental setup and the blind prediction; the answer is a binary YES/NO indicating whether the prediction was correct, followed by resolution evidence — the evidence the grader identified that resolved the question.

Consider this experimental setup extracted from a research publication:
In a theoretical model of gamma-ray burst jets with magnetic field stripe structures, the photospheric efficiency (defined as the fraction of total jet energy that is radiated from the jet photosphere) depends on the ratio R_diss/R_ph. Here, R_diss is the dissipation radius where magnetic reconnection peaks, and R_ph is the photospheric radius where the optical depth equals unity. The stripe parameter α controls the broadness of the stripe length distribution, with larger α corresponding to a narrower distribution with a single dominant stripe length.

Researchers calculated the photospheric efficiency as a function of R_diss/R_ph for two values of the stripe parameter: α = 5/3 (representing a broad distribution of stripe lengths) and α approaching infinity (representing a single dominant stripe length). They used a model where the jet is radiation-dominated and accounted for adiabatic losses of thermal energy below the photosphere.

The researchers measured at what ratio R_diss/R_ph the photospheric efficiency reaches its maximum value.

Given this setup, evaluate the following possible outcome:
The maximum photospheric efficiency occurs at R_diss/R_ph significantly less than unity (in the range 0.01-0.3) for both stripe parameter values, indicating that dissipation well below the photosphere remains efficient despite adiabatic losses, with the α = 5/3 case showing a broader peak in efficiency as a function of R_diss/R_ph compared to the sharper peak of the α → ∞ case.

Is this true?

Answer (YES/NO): NO